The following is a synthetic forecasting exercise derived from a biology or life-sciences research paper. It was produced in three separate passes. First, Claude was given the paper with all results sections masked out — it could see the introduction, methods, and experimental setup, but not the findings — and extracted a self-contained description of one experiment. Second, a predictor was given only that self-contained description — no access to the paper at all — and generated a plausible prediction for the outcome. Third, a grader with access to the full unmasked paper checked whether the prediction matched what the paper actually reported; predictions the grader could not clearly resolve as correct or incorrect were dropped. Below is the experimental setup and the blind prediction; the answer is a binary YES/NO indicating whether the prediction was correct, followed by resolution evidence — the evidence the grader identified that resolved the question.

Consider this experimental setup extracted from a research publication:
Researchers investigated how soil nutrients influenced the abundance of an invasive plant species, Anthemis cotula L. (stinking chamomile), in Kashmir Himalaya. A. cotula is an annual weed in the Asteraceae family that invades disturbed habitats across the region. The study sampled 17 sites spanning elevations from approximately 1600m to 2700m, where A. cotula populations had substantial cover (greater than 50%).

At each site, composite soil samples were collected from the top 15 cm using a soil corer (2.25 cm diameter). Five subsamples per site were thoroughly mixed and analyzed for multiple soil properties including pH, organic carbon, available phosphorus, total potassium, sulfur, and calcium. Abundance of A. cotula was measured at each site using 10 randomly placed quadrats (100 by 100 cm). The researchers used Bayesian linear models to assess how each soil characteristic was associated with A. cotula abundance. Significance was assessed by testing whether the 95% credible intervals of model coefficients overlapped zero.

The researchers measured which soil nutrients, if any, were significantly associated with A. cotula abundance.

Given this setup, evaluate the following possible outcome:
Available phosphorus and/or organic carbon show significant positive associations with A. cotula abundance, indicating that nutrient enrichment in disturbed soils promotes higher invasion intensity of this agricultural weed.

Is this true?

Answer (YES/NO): NO